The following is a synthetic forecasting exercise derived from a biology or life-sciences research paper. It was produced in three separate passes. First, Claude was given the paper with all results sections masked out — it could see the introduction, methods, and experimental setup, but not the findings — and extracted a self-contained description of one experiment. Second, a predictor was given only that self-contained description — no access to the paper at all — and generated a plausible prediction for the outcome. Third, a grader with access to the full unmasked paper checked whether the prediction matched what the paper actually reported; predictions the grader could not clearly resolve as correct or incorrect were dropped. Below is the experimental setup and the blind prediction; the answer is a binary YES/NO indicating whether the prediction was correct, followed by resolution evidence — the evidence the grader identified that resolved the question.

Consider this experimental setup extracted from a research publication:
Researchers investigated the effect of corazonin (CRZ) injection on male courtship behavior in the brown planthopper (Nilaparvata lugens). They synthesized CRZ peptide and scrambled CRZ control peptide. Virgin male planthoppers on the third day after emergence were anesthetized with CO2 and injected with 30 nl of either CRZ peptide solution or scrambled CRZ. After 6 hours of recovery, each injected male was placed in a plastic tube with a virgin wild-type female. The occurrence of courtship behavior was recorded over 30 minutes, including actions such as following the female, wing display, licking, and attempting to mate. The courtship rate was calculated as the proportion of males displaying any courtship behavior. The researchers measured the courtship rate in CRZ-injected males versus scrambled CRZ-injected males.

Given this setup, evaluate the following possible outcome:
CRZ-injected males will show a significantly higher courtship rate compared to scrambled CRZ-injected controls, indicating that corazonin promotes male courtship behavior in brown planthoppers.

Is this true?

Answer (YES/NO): NO